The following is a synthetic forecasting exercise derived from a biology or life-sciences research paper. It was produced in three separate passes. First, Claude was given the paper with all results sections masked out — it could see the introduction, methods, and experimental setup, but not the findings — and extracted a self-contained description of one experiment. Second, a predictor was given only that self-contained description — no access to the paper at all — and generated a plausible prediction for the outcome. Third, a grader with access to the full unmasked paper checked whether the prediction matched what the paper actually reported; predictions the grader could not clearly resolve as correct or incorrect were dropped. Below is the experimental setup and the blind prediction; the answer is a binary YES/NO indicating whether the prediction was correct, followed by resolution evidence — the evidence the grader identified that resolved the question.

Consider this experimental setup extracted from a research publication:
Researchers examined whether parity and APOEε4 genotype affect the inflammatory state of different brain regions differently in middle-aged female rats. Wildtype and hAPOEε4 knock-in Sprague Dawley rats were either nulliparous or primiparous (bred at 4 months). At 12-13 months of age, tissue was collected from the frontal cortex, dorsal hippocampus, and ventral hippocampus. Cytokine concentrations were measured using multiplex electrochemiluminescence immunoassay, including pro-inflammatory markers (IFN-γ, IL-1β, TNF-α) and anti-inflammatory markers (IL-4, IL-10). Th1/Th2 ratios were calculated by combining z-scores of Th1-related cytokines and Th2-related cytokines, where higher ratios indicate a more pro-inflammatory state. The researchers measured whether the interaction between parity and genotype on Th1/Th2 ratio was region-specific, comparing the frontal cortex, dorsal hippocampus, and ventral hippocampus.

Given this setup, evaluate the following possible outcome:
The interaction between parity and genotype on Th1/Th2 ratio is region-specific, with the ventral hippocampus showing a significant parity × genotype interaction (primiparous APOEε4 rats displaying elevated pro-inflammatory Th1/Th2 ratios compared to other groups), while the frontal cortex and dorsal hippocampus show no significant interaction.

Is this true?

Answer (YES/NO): YES